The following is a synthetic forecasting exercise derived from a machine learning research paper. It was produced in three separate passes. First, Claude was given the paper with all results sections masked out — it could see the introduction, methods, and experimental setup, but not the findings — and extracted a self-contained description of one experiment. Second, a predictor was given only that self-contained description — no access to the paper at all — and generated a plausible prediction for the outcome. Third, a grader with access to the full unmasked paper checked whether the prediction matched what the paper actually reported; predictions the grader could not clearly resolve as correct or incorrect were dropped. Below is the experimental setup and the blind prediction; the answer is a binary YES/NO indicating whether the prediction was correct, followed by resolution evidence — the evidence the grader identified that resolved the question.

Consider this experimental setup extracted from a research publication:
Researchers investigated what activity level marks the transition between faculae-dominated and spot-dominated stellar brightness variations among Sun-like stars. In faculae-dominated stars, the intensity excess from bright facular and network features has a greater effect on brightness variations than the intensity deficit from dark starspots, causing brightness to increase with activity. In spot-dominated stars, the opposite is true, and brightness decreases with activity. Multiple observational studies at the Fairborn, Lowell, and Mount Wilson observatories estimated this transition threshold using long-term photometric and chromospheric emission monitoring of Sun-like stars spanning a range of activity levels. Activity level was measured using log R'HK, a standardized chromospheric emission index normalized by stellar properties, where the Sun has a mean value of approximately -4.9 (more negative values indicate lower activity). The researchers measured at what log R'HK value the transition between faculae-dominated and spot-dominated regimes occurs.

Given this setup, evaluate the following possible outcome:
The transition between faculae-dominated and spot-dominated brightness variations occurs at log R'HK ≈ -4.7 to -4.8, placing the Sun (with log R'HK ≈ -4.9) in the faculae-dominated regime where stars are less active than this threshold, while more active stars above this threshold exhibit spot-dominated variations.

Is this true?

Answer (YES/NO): YES